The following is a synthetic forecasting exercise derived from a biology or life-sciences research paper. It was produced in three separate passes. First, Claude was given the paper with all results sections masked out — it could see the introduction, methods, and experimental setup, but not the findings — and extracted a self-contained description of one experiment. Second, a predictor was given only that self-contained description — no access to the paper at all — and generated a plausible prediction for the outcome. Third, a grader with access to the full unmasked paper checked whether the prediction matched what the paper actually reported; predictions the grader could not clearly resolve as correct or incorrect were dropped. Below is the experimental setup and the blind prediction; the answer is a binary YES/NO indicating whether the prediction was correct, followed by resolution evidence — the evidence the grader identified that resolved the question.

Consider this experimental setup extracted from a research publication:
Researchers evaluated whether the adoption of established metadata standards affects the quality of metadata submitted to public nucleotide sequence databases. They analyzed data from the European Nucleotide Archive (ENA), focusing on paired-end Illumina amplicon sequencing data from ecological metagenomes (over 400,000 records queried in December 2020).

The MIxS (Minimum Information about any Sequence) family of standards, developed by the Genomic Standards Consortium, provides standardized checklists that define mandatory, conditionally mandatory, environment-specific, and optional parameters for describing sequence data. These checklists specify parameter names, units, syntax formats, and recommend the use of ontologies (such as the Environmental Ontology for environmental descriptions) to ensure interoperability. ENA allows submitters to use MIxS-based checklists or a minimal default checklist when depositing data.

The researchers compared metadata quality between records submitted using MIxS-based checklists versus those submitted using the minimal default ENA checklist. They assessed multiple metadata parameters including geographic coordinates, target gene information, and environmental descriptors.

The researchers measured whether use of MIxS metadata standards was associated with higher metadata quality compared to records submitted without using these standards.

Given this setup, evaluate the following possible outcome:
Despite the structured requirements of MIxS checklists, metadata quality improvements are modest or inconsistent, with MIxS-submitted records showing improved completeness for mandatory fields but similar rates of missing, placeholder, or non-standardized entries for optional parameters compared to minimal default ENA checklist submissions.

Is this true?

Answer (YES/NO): NO